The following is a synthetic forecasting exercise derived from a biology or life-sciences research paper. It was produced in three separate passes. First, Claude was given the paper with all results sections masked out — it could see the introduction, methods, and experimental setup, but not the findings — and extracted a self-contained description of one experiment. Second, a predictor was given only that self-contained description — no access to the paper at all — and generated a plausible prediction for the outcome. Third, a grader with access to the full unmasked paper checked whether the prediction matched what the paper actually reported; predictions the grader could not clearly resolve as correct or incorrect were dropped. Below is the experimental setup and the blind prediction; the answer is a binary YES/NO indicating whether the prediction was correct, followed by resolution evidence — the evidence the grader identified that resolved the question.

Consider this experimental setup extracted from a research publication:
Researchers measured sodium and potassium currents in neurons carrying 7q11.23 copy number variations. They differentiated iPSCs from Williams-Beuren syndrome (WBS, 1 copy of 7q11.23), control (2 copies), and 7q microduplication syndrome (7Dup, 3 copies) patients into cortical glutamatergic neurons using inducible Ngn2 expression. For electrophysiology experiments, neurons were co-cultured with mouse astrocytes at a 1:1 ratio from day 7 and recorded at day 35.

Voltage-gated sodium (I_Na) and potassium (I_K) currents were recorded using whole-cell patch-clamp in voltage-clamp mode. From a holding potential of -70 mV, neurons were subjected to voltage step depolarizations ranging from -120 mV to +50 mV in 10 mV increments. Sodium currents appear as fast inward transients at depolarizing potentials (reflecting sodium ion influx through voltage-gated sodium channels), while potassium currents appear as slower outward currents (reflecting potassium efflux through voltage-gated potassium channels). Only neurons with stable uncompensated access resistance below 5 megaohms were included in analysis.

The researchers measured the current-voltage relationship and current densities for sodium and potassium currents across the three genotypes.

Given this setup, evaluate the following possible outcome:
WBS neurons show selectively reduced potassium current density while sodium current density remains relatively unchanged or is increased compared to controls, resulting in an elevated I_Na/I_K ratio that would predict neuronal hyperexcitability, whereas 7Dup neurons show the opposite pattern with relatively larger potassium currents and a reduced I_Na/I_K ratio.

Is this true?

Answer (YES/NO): NO